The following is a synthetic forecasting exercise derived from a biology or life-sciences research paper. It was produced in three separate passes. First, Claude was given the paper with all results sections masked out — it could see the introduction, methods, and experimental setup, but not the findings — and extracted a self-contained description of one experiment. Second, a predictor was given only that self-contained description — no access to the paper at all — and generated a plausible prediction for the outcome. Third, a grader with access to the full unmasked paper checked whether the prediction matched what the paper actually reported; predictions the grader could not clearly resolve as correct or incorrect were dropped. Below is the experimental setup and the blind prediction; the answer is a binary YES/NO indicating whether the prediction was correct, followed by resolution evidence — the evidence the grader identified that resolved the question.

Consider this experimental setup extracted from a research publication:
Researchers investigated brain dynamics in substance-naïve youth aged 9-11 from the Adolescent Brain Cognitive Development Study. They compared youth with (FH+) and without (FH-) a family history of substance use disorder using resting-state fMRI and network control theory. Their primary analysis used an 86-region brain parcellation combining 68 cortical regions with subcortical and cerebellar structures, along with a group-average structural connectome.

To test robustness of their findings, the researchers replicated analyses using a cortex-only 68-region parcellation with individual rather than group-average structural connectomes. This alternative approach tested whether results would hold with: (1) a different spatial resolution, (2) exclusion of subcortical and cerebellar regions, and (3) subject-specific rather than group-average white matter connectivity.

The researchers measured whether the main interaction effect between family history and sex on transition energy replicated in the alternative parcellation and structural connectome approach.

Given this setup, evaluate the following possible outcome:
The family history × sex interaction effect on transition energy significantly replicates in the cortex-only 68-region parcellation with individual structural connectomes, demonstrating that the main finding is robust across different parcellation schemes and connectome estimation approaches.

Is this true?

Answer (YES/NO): YES